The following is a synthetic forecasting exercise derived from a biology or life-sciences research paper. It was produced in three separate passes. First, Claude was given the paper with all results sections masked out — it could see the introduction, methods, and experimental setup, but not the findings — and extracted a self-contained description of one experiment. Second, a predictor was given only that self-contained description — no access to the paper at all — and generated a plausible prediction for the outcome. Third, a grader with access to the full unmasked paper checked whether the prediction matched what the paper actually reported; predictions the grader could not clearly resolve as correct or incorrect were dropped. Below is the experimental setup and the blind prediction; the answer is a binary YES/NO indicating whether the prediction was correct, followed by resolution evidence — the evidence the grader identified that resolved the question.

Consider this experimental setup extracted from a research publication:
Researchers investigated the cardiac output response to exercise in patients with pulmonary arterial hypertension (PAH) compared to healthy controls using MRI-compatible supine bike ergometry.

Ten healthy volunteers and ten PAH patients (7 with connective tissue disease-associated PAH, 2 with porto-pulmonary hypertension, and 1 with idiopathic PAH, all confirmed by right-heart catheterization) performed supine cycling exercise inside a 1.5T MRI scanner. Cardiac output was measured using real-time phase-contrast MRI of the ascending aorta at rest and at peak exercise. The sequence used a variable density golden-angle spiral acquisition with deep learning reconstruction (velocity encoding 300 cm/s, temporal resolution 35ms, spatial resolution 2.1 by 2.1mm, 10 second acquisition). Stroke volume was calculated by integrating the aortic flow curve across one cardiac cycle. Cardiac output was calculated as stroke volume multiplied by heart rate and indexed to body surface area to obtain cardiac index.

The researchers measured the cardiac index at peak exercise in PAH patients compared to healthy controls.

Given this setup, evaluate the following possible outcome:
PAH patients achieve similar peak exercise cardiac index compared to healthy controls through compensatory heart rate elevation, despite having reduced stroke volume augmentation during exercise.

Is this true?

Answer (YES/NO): NO